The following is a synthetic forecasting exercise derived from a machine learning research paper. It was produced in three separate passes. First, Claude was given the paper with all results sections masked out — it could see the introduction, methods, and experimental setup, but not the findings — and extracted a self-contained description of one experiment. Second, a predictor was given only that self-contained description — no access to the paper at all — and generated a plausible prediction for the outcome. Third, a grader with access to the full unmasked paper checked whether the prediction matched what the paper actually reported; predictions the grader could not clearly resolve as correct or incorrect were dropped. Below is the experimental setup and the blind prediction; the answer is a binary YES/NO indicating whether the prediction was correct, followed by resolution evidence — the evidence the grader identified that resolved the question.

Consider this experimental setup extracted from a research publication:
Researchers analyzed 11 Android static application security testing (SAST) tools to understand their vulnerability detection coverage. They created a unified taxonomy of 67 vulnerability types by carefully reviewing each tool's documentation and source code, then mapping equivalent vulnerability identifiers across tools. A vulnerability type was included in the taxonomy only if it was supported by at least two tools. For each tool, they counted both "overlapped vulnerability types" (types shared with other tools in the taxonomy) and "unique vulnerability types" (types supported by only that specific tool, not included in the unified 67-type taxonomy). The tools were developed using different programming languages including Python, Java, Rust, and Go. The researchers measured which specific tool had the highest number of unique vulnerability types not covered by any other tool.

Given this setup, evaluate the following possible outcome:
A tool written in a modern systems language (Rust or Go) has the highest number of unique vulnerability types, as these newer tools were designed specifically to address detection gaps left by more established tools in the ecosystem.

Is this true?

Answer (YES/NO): YES